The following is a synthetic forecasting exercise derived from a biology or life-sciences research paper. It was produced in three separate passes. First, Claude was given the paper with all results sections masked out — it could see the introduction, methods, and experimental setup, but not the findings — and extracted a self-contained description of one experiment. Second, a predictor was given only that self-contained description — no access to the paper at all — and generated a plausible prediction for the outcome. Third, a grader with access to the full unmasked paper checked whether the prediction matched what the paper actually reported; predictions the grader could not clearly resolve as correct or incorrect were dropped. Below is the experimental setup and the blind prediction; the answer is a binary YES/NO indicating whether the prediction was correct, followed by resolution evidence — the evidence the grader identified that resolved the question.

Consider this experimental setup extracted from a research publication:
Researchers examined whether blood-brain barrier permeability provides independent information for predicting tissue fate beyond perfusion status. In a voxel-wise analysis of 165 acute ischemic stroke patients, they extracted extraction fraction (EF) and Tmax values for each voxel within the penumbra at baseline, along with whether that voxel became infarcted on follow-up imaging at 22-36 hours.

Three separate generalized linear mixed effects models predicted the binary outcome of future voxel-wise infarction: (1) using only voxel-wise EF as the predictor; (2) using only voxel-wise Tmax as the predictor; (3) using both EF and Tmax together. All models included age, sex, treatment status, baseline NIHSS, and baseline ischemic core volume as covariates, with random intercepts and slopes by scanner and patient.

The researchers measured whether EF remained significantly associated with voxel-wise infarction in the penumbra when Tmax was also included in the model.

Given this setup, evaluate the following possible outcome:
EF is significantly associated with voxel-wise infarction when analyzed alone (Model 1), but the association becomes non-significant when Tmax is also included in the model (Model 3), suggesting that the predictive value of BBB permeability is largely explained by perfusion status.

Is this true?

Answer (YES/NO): NO